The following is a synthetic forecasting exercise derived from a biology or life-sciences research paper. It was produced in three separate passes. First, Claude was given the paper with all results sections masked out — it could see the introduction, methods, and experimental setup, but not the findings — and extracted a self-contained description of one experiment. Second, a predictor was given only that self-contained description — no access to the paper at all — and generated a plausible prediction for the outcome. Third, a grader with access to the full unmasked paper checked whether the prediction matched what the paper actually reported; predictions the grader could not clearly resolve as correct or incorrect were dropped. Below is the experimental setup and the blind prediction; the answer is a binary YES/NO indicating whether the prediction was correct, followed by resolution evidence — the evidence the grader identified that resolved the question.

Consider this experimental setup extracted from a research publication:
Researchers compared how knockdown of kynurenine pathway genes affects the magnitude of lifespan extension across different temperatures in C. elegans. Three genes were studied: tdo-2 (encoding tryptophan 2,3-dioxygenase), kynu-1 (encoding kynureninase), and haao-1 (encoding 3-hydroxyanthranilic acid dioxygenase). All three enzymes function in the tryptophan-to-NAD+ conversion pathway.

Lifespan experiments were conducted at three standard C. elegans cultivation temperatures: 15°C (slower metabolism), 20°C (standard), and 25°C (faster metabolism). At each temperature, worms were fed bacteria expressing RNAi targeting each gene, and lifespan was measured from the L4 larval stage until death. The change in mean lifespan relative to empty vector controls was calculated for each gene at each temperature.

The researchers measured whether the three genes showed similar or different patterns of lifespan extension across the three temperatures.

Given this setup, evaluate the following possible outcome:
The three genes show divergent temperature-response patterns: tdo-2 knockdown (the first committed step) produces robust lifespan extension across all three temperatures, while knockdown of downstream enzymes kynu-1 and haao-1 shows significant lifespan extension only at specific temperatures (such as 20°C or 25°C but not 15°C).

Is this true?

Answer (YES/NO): NO